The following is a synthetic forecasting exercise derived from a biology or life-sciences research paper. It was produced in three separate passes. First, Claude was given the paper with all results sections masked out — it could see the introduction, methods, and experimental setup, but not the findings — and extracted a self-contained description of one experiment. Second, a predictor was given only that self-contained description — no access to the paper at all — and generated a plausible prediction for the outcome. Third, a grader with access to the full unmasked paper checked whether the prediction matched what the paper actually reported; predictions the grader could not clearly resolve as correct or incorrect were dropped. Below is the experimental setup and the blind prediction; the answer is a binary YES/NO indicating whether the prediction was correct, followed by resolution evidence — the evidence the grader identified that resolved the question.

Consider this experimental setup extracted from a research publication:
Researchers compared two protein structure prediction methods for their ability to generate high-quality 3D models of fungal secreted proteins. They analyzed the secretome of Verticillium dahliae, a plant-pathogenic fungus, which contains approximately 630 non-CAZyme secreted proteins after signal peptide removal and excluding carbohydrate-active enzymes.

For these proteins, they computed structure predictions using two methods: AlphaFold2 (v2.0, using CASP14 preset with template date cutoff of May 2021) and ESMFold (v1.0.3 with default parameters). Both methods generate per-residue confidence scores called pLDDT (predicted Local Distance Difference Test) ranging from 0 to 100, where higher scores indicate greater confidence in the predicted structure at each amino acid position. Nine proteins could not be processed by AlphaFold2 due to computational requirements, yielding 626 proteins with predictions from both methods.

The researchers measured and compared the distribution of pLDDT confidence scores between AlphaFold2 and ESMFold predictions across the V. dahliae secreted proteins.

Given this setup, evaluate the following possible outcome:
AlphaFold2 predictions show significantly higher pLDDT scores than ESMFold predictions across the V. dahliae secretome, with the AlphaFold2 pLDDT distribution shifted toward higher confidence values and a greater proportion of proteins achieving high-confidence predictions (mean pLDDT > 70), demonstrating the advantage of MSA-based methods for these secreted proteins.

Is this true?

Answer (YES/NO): NO